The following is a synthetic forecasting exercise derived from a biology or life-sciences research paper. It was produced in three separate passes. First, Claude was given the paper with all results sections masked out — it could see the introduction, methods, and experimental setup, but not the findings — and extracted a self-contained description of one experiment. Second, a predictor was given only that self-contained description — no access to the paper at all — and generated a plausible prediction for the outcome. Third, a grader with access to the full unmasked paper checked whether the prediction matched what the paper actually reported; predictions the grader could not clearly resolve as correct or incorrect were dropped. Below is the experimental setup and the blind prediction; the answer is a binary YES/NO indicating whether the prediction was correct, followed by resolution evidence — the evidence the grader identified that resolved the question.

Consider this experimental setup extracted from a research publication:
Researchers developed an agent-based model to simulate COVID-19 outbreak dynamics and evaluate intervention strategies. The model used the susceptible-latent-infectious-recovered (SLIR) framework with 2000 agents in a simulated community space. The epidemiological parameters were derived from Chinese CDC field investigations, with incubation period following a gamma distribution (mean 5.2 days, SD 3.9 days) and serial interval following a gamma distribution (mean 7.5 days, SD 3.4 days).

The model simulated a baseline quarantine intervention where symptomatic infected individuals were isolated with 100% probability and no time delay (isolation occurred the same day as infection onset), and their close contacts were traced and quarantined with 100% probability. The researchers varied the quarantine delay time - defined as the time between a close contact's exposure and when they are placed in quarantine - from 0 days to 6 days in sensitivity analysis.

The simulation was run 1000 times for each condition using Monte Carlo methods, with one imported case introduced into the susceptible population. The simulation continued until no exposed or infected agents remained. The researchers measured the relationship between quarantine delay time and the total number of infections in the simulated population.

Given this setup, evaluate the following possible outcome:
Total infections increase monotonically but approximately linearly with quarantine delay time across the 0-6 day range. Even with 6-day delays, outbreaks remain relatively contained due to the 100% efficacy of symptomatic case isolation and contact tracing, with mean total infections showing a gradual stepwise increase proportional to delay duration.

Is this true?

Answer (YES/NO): NO